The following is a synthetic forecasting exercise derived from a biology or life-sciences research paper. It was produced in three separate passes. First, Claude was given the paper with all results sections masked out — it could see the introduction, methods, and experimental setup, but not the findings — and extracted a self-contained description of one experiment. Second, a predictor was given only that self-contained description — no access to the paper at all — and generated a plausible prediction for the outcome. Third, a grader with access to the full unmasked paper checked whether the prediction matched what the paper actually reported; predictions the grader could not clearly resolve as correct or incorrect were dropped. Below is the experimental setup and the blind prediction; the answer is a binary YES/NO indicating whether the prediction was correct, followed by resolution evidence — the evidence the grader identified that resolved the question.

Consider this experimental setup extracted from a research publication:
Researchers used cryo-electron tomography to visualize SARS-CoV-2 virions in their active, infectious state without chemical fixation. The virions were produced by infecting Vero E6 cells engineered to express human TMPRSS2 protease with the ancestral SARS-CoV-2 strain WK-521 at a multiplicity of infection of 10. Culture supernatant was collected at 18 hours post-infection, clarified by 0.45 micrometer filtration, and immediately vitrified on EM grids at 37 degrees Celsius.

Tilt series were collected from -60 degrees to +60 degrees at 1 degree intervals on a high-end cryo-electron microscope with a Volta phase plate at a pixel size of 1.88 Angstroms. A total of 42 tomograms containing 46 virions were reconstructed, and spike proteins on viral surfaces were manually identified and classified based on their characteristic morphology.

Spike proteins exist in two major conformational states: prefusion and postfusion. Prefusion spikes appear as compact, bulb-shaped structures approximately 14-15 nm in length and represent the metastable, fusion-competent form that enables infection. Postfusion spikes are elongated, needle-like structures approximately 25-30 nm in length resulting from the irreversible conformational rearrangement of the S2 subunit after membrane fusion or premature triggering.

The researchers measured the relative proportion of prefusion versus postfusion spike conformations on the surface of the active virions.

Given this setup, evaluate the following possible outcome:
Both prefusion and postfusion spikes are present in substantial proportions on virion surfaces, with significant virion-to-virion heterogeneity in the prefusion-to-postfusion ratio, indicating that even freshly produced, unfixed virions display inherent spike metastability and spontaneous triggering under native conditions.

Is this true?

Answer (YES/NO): NO